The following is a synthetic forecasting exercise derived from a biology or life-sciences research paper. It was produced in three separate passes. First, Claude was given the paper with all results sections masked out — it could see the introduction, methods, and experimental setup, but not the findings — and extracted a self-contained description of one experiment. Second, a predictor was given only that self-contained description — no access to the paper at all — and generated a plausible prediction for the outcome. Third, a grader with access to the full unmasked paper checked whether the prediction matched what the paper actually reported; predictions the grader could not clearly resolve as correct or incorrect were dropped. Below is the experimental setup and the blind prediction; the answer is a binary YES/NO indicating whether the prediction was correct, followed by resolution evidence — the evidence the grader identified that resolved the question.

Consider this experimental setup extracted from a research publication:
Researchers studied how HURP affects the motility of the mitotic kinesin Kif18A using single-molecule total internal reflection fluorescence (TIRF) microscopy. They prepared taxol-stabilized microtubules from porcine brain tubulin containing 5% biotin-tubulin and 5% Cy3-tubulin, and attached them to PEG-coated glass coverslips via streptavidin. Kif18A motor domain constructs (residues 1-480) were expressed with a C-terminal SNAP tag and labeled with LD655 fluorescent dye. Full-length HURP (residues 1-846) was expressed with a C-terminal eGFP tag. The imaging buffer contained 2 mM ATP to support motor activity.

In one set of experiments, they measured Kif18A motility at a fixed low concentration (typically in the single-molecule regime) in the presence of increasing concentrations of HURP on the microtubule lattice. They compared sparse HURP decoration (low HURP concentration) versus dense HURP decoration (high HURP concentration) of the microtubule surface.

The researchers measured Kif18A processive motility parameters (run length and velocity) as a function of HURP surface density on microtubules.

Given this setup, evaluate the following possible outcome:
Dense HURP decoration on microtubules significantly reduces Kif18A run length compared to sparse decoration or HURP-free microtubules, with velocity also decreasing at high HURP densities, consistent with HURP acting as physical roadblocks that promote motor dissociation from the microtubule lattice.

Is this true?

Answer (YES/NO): YES